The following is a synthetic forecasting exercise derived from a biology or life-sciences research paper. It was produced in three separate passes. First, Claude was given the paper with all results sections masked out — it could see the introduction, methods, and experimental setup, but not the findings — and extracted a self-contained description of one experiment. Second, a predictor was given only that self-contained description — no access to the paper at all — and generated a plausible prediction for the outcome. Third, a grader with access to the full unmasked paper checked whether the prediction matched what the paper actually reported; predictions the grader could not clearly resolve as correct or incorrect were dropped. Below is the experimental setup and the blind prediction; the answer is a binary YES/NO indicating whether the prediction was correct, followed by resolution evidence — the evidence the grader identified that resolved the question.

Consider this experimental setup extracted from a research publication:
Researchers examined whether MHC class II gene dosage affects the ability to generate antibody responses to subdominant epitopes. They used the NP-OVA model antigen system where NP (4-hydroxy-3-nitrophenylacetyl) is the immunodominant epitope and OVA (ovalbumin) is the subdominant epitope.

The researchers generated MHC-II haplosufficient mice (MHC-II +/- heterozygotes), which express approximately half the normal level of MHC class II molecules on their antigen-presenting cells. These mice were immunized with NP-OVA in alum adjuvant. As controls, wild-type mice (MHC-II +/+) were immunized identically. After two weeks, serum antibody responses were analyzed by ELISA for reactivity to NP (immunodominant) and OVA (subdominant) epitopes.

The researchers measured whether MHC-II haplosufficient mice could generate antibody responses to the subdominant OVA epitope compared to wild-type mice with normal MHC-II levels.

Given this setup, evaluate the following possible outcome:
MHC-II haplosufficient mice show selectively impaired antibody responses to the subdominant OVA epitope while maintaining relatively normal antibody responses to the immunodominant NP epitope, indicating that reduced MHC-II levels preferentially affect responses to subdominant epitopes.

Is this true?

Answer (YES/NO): YES